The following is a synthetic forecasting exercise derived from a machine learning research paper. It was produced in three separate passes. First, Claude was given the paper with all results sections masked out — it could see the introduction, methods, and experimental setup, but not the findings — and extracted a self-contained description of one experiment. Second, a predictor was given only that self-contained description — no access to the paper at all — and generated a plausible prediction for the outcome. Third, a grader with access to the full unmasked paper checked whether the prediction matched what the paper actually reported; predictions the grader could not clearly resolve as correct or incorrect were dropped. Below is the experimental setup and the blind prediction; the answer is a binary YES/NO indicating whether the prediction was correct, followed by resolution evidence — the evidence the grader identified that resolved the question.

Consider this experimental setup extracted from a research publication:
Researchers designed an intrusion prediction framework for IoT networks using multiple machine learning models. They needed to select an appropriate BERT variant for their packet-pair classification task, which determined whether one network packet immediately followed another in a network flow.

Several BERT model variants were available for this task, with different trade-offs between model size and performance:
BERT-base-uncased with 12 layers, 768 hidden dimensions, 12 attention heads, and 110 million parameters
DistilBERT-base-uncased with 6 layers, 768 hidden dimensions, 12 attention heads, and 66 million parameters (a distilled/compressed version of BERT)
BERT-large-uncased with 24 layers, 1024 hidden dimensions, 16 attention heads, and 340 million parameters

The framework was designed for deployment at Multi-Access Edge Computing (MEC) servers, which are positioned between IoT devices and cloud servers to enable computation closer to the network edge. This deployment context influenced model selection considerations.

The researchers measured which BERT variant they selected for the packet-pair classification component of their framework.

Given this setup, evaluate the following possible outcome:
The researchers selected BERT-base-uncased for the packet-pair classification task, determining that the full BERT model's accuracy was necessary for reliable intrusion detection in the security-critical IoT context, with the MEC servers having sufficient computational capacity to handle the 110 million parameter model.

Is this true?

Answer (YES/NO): NO